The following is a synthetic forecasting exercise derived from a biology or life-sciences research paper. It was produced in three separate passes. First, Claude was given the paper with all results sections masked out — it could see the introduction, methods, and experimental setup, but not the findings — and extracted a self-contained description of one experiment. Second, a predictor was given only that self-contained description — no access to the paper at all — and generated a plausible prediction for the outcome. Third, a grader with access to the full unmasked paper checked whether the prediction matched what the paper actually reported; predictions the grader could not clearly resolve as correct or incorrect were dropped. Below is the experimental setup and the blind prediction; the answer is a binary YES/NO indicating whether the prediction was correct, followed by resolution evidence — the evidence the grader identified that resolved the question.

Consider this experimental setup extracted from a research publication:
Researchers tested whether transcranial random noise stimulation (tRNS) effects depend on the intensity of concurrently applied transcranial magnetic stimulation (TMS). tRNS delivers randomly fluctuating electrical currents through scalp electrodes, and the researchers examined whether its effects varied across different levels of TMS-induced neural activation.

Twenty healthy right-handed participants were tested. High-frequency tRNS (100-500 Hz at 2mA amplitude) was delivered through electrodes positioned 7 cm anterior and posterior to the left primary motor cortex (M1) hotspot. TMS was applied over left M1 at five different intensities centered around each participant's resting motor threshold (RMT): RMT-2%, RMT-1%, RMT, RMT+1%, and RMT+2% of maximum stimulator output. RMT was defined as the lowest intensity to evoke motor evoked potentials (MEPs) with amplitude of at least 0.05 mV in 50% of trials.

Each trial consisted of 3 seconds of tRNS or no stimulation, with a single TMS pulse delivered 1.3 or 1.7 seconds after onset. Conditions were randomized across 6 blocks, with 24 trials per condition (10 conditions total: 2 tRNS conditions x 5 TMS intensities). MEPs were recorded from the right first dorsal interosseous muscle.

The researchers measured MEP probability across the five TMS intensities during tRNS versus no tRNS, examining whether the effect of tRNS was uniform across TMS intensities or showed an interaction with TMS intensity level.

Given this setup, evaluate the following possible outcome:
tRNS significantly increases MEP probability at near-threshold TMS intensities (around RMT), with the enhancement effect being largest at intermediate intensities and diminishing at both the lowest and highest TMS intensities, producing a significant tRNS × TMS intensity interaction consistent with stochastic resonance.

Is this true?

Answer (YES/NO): NO